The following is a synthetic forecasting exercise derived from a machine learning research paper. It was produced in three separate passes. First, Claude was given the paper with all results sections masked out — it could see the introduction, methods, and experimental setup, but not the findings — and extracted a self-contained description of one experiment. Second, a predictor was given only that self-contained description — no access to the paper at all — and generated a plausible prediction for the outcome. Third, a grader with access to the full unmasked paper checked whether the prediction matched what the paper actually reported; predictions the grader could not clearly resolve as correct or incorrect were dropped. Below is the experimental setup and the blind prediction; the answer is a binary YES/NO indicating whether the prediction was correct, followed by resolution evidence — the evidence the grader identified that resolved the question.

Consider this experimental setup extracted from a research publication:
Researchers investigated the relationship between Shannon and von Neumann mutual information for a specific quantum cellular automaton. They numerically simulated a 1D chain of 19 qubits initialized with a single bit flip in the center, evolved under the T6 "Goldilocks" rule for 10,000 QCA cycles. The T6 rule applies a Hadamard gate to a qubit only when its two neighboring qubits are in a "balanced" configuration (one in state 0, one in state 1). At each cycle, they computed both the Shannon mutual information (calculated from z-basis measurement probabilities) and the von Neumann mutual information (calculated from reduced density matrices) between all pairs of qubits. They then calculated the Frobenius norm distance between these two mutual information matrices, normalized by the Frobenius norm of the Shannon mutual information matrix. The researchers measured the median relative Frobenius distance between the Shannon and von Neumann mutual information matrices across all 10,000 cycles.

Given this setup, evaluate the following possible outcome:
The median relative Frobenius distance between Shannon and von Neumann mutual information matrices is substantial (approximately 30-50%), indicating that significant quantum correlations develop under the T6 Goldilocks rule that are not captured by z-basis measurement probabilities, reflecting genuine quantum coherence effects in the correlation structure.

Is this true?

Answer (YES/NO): NO